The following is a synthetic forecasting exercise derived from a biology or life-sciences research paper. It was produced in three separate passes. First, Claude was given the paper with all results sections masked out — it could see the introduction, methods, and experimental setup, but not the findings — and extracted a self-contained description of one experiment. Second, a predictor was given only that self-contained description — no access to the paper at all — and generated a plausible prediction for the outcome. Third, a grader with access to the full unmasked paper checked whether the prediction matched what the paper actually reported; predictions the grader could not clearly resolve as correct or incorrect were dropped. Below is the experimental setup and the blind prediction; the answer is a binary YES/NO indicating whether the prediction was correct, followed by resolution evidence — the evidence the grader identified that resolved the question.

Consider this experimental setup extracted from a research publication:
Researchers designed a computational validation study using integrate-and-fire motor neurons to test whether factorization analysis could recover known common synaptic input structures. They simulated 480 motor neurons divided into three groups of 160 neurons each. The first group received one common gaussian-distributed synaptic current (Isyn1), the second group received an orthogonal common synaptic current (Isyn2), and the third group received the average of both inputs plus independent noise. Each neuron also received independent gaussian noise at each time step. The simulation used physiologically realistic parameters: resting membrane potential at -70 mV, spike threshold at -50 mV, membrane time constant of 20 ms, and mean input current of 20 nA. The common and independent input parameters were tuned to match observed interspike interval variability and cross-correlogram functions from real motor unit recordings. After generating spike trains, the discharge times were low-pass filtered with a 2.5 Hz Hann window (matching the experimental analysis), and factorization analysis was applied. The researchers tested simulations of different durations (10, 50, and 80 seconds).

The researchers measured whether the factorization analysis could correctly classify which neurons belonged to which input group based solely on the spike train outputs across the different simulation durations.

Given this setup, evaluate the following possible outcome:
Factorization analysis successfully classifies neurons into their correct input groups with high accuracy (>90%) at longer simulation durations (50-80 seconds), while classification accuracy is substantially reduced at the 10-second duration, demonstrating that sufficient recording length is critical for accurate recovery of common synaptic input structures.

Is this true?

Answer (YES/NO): YES